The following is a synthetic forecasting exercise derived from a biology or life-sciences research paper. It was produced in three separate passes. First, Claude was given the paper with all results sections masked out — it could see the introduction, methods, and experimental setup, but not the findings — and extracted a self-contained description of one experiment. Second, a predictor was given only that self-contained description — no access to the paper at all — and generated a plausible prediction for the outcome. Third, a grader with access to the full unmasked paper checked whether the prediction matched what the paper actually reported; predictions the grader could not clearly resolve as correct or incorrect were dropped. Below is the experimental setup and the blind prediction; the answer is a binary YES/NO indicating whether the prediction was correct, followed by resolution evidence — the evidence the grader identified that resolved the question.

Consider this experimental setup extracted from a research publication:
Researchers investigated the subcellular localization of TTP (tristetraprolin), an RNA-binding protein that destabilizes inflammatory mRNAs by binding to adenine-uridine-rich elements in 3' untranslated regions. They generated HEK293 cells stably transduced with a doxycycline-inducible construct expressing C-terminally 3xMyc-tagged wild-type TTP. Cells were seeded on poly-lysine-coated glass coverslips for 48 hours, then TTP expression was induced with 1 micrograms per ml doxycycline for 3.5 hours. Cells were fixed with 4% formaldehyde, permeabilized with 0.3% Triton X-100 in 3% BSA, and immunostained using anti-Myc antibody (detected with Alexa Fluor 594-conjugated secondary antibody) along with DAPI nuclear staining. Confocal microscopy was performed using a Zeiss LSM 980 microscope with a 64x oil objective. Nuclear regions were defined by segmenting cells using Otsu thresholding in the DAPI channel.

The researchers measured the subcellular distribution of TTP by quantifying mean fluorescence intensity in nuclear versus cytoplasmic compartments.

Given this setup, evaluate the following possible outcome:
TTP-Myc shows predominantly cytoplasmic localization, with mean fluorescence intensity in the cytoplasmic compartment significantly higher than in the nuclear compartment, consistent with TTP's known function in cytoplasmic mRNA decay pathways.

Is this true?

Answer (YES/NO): YES